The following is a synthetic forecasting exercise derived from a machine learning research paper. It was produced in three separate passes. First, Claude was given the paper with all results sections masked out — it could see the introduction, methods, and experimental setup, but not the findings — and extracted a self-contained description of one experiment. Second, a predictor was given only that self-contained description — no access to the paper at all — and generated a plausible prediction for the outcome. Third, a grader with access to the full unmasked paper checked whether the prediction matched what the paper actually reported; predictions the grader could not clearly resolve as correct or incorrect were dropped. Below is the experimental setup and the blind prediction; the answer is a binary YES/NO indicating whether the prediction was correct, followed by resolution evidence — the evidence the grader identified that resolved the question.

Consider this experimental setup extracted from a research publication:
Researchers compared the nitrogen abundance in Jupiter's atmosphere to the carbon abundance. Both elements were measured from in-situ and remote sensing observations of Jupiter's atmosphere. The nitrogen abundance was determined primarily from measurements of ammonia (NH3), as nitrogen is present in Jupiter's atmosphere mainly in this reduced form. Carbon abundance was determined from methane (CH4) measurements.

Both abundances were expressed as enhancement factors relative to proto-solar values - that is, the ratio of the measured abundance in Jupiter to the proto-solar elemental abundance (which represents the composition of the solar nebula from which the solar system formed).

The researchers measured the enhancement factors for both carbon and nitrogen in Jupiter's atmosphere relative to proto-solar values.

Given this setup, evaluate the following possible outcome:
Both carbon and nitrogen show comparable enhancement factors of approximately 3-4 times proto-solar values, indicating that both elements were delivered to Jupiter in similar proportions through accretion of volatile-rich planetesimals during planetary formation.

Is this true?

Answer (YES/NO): NO